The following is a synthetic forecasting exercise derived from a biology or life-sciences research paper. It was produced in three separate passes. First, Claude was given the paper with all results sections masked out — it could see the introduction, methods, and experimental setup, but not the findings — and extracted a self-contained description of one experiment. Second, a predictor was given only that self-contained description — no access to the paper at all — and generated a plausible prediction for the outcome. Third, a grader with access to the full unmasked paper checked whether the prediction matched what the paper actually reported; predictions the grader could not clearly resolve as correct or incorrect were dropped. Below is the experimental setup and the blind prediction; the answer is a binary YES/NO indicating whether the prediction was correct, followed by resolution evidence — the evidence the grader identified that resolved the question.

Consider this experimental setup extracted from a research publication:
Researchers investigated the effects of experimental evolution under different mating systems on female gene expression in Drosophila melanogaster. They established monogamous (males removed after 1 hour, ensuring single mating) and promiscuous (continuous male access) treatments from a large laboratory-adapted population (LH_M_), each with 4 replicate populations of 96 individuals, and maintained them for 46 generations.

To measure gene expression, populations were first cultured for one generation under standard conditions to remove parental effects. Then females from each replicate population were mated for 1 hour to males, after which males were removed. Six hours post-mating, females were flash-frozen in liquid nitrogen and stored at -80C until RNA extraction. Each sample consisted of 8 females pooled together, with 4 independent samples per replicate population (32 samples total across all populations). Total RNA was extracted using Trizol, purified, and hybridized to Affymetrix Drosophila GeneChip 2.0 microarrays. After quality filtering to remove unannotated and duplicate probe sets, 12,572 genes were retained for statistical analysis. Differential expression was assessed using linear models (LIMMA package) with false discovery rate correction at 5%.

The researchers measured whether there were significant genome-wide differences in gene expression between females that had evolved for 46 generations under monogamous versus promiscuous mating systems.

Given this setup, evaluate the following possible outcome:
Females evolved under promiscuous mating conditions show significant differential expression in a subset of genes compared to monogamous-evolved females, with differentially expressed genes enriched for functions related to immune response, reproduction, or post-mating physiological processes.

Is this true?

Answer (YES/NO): NO